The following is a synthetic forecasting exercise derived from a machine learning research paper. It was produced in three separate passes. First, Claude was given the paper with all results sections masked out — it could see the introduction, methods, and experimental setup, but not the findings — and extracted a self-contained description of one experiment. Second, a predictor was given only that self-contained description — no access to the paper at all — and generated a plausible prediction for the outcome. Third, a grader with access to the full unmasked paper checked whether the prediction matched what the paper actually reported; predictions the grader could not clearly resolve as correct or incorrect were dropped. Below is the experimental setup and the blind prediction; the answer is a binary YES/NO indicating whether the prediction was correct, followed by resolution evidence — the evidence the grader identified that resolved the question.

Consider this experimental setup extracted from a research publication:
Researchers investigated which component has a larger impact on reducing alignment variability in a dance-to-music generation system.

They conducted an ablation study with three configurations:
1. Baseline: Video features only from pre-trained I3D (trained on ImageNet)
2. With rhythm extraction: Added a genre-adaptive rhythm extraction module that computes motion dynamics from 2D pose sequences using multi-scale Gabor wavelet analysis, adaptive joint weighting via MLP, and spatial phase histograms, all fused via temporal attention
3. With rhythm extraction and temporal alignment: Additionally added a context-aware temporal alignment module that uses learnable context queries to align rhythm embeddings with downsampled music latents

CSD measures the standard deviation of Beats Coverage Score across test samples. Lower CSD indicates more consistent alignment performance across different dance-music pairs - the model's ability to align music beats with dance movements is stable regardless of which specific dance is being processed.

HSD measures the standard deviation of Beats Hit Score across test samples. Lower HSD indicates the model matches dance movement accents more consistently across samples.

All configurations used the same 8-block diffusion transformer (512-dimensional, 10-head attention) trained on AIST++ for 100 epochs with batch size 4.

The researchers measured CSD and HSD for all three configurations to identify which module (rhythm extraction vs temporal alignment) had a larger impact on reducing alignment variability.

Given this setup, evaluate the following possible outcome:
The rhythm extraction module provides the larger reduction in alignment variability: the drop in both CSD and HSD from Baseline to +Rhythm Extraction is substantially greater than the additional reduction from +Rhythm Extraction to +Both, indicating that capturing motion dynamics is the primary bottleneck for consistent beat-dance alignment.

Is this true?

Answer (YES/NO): YES